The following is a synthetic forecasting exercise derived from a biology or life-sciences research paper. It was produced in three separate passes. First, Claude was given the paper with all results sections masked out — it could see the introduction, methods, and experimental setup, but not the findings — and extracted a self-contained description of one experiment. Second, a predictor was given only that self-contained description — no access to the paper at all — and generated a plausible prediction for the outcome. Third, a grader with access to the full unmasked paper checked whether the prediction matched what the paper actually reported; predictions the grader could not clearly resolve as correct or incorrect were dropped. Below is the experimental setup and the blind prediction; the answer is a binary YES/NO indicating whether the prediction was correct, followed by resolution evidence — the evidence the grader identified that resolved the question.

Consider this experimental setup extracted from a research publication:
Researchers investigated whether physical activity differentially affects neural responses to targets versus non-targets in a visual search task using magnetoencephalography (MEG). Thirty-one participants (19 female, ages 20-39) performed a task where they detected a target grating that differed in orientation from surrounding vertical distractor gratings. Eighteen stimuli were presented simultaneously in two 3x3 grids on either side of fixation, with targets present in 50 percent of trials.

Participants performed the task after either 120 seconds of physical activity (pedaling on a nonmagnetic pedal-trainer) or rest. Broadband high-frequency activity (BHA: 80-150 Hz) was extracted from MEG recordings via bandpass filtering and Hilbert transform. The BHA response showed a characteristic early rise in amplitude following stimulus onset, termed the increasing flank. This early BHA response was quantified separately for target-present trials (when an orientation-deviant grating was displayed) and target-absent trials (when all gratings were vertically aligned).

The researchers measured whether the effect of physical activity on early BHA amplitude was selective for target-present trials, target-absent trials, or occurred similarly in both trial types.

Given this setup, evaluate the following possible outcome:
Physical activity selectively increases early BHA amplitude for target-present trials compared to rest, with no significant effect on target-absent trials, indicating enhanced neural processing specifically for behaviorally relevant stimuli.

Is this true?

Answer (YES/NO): NO